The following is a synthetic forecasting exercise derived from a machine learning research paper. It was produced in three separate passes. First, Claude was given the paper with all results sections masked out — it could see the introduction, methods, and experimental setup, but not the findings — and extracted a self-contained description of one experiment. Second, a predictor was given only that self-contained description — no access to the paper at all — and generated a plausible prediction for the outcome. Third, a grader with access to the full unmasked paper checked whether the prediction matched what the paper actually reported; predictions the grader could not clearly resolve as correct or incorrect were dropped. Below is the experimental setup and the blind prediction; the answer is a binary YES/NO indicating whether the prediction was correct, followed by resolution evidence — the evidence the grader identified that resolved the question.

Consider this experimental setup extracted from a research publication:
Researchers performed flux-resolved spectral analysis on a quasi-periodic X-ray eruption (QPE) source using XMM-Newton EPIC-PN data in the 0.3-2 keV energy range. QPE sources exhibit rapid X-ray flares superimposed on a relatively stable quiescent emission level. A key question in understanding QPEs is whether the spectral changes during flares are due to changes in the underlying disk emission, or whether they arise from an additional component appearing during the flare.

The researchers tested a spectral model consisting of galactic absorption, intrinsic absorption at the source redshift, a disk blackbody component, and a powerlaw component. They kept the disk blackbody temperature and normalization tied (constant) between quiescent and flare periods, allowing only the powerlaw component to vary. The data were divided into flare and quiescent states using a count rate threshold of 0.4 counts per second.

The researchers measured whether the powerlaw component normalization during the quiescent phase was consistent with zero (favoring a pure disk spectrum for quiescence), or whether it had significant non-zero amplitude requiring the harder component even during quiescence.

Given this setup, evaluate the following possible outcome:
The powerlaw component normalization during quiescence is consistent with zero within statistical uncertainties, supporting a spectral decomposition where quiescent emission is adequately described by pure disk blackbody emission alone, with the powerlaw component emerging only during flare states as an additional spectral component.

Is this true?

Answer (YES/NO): YES